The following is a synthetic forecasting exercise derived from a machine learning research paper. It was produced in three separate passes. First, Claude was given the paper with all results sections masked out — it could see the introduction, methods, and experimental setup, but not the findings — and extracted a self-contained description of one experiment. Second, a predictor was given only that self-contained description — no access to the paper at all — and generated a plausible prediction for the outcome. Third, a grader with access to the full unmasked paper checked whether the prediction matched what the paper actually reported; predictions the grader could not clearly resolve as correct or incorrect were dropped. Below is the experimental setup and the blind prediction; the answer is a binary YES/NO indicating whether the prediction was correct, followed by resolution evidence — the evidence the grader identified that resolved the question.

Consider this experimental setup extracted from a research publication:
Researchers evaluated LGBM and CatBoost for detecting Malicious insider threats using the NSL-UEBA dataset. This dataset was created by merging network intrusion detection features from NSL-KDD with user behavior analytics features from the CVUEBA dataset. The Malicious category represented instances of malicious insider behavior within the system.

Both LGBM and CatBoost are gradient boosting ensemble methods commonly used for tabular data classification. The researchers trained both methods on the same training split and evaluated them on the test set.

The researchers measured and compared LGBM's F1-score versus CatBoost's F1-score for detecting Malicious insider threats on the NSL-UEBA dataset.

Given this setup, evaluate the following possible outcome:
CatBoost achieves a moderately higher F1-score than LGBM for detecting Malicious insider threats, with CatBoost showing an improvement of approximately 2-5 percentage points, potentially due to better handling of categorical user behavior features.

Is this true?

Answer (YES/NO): NO